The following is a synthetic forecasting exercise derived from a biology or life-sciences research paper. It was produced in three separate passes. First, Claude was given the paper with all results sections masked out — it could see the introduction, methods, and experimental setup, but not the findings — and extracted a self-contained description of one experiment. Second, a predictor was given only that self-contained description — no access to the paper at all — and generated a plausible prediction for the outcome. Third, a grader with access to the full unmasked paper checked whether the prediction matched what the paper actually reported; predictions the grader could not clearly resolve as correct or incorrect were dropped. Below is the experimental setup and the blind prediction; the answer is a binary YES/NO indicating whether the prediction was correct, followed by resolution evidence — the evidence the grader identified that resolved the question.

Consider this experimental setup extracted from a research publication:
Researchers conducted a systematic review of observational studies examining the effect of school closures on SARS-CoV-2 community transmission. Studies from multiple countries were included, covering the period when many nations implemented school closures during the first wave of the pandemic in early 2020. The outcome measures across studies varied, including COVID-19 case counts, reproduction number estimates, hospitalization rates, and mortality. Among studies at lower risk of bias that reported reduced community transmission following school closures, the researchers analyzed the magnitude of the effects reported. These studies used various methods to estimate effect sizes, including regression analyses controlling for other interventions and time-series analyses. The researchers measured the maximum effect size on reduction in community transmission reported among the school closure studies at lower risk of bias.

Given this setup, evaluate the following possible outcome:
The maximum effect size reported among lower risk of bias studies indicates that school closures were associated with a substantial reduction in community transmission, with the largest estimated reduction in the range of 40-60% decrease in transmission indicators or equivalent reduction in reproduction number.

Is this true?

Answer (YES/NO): YES